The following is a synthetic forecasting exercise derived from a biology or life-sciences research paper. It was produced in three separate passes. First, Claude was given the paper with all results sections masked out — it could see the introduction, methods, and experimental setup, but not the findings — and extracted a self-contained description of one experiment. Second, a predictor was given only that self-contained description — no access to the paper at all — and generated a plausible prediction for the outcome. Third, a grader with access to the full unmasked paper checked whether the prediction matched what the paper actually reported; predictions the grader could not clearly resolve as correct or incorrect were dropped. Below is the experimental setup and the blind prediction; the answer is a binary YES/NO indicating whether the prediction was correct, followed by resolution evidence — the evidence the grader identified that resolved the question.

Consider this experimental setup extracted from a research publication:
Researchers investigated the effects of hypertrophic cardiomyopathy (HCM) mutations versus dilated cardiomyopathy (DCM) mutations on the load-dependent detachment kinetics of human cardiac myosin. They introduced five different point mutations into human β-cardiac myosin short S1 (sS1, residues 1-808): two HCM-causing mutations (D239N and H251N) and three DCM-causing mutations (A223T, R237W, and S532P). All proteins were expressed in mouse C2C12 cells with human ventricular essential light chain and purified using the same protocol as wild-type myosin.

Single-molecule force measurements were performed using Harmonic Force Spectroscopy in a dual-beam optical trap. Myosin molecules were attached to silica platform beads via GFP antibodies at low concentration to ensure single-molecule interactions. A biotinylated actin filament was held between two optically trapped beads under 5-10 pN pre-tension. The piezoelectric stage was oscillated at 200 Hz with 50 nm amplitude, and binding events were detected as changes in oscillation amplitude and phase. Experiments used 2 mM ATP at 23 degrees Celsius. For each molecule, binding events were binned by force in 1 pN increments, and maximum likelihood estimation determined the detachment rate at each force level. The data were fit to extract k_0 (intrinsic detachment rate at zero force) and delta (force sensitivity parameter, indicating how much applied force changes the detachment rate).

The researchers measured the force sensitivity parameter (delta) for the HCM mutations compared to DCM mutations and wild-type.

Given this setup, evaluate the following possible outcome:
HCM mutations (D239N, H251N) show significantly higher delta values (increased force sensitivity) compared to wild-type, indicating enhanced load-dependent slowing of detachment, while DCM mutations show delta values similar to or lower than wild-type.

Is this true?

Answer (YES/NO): YES